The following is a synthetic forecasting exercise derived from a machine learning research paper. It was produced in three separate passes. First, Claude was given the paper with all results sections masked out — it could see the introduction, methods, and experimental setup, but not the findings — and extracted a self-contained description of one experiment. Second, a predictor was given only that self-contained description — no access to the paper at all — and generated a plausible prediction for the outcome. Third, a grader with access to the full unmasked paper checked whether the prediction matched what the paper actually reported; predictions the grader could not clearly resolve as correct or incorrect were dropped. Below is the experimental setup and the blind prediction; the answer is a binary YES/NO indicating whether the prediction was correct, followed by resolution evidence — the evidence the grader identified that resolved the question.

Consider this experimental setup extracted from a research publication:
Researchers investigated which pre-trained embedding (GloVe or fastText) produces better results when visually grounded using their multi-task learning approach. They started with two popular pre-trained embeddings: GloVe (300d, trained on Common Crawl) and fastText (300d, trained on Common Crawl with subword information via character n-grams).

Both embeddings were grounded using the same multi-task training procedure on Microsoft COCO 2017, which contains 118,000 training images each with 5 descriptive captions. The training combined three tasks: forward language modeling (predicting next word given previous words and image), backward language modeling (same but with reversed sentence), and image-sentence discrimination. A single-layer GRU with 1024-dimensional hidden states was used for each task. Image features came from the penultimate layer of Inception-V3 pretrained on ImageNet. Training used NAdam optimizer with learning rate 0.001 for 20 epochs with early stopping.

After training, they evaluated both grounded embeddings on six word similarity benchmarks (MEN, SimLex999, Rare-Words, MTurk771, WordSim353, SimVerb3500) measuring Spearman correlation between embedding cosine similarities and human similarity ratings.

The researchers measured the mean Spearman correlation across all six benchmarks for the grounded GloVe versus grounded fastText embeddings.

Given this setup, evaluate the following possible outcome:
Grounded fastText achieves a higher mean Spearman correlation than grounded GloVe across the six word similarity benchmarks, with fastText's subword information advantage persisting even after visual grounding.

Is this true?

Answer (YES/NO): NO